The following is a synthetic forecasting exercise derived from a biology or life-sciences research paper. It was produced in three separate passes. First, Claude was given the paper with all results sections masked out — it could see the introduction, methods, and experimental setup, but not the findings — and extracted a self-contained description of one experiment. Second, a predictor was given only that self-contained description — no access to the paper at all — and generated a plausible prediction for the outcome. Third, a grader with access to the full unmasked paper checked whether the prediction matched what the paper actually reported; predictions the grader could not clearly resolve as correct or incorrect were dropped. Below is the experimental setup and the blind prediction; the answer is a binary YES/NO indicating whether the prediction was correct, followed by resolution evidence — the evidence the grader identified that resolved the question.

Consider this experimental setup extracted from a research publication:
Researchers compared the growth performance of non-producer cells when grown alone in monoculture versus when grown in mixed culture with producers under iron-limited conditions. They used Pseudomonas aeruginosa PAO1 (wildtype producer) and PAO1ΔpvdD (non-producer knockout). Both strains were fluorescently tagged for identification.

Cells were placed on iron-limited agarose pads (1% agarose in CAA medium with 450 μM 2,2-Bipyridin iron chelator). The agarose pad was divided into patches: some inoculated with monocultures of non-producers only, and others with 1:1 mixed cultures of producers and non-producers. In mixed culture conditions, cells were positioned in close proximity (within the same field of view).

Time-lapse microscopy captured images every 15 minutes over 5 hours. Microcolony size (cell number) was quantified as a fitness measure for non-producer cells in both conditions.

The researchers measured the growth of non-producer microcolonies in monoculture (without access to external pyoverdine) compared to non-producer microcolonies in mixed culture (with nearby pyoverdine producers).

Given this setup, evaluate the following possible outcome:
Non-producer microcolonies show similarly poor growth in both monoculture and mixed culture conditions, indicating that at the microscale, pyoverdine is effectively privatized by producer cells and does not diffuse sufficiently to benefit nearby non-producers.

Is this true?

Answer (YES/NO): NO